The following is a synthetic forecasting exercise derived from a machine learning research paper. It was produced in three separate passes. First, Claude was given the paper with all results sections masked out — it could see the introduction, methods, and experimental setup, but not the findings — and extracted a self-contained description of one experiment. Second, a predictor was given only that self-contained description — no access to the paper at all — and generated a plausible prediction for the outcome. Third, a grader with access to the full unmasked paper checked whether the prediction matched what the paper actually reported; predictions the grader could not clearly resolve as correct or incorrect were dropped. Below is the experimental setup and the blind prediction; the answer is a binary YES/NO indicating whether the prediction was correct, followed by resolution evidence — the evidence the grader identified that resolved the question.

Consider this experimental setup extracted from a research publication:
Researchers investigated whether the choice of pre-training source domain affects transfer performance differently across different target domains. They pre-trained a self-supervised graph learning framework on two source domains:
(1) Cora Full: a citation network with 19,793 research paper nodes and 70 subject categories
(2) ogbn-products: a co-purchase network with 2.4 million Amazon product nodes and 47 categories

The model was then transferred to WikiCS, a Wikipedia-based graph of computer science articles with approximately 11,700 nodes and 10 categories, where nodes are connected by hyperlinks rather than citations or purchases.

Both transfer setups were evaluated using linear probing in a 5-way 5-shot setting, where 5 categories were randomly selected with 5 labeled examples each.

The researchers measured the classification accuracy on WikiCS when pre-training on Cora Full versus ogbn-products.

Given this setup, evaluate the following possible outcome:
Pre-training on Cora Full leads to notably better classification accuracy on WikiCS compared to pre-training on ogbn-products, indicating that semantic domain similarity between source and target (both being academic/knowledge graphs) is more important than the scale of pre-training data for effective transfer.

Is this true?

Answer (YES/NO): YES